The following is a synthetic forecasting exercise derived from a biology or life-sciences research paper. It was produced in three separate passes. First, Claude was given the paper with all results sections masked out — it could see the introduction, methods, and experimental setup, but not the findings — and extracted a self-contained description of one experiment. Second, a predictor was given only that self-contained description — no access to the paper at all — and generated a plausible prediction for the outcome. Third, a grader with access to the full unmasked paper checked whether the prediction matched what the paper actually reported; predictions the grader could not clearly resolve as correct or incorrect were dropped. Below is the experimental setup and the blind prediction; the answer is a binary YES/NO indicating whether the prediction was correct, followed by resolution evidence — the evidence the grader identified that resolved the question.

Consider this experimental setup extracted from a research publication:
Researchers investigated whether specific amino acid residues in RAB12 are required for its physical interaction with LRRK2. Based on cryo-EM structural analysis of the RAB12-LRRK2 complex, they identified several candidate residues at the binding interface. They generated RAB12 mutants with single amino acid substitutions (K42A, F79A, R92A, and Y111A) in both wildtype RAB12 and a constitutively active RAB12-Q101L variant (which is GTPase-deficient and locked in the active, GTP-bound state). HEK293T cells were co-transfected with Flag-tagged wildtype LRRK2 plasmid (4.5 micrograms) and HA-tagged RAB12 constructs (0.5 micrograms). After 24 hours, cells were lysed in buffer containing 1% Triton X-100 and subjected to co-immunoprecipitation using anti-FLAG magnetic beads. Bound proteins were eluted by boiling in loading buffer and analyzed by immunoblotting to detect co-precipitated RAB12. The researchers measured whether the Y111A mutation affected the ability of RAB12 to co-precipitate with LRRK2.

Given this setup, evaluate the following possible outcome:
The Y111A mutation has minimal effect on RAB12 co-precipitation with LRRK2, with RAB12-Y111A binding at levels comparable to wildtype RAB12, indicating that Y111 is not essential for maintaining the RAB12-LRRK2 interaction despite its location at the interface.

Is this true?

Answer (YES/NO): NO